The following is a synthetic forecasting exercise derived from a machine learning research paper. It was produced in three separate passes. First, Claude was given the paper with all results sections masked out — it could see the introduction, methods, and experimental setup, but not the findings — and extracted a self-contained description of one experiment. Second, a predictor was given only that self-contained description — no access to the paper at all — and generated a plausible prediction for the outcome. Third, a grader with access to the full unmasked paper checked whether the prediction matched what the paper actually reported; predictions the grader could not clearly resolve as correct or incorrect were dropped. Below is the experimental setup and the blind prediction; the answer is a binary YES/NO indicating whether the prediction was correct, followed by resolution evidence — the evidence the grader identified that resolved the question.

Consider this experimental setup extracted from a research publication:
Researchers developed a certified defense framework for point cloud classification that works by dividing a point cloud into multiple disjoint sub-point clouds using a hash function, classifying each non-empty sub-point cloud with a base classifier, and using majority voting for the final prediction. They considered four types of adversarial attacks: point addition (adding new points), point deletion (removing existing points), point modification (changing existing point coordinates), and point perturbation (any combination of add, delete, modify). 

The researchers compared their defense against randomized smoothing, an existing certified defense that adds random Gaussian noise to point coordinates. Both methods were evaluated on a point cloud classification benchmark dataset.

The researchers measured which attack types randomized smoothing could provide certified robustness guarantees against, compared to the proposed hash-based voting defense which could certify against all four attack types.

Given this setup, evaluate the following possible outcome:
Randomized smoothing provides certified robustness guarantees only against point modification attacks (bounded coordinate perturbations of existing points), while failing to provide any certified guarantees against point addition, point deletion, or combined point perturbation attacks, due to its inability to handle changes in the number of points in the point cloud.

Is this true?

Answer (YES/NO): YES